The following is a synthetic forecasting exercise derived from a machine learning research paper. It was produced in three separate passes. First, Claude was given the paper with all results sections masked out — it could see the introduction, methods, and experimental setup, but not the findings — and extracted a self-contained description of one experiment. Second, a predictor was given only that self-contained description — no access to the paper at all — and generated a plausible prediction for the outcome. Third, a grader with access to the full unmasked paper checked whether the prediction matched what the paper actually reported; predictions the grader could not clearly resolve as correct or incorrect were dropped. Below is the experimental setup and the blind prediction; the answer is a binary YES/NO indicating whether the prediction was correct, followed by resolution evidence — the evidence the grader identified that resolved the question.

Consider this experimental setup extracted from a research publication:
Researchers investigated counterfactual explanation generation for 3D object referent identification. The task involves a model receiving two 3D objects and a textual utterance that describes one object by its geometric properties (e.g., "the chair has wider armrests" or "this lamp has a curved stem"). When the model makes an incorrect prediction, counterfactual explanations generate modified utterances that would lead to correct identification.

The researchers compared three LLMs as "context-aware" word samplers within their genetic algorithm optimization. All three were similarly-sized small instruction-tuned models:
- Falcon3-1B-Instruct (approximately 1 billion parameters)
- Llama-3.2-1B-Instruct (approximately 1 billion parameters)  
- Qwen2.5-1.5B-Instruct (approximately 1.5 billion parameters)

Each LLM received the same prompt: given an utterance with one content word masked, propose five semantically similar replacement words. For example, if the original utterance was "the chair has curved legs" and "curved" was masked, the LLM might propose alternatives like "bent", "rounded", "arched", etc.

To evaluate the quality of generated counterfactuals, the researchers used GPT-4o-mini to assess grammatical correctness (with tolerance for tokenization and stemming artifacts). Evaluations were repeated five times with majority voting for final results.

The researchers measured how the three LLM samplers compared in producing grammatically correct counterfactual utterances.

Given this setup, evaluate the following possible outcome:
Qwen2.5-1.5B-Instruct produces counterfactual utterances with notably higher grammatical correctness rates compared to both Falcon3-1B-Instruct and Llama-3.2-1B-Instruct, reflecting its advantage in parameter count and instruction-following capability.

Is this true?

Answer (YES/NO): NO